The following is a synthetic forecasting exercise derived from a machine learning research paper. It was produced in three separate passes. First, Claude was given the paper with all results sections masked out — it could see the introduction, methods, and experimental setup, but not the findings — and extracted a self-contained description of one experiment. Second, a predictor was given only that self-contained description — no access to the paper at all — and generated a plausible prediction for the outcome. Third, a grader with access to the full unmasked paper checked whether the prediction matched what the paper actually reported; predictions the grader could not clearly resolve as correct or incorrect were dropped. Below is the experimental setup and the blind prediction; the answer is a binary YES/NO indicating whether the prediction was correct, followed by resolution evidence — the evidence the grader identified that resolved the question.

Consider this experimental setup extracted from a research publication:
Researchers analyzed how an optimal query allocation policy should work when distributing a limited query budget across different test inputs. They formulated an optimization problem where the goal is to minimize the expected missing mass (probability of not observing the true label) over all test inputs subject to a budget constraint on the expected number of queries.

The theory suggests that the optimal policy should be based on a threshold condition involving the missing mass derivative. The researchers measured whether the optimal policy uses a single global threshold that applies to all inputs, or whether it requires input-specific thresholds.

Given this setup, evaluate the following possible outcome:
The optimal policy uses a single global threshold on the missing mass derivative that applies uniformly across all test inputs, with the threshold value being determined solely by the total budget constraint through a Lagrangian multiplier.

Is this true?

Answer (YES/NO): YES